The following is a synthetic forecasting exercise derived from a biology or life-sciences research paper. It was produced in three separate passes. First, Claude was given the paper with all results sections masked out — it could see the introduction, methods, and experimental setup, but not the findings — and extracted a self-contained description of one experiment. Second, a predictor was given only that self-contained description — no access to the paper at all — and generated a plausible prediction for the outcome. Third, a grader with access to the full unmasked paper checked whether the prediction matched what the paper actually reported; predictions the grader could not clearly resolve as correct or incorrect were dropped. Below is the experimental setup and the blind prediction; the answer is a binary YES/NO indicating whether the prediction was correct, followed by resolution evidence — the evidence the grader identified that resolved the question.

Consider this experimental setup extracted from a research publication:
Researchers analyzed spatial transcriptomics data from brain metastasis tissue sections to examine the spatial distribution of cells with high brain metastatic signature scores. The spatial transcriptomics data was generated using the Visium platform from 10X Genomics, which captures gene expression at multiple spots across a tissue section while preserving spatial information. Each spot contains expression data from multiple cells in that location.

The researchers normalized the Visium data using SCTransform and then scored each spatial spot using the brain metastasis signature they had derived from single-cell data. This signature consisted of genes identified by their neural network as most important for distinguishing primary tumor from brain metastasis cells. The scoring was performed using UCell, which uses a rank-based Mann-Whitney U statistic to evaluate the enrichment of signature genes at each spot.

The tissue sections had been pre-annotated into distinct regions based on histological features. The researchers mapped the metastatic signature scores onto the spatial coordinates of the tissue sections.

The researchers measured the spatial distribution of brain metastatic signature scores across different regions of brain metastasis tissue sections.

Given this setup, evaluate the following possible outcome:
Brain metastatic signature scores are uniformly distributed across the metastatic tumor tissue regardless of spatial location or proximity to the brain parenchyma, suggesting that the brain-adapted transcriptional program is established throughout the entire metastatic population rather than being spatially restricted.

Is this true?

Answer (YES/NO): NO